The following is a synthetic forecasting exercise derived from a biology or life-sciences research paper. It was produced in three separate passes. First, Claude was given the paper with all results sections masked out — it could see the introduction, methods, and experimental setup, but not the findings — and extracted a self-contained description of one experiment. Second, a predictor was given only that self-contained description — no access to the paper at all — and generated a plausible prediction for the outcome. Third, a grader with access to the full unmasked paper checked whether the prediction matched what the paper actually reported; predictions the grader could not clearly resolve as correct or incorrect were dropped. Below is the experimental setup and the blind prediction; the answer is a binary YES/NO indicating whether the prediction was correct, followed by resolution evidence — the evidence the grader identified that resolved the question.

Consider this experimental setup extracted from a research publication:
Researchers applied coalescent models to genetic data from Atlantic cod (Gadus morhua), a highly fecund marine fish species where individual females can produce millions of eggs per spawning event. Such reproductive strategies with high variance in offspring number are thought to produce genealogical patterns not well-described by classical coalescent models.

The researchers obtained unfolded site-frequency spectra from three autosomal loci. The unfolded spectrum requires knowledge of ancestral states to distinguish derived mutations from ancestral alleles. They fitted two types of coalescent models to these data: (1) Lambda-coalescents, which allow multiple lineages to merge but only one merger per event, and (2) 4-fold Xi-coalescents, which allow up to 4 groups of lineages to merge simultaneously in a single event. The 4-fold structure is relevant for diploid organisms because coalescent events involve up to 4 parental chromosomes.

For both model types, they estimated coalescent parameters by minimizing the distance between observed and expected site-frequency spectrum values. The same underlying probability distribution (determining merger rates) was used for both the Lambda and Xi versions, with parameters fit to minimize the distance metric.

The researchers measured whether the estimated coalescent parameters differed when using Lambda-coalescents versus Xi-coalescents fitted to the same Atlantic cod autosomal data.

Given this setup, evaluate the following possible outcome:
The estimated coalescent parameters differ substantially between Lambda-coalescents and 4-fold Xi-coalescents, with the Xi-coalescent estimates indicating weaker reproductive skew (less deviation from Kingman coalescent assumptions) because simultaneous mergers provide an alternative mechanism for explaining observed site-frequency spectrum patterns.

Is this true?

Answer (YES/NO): NO